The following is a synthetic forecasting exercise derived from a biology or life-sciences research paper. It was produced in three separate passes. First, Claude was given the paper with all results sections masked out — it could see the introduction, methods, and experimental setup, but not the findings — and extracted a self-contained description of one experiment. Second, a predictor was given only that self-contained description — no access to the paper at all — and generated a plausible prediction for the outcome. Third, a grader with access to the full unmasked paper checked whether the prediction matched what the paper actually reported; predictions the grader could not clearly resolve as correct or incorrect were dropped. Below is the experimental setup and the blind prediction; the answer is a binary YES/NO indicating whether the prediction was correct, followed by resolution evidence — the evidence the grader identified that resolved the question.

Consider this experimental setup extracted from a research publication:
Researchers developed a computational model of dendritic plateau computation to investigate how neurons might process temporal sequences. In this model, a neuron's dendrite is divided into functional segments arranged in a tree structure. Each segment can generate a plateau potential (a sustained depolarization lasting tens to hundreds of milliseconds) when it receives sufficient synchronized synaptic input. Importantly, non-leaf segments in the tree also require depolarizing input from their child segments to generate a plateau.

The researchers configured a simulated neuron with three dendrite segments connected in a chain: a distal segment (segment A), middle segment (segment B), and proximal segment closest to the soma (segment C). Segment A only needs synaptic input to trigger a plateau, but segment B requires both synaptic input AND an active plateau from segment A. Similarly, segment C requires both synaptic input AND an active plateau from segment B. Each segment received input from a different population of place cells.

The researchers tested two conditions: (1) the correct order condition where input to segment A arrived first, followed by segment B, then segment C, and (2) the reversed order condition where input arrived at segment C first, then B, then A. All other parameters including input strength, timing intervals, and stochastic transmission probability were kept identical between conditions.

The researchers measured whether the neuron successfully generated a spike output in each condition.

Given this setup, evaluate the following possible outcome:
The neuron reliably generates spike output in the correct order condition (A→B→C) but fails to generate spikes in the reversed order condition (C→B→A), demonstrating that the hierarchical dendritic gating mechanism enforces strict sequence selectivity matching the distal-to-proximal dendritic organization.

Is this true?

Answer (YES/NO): YES